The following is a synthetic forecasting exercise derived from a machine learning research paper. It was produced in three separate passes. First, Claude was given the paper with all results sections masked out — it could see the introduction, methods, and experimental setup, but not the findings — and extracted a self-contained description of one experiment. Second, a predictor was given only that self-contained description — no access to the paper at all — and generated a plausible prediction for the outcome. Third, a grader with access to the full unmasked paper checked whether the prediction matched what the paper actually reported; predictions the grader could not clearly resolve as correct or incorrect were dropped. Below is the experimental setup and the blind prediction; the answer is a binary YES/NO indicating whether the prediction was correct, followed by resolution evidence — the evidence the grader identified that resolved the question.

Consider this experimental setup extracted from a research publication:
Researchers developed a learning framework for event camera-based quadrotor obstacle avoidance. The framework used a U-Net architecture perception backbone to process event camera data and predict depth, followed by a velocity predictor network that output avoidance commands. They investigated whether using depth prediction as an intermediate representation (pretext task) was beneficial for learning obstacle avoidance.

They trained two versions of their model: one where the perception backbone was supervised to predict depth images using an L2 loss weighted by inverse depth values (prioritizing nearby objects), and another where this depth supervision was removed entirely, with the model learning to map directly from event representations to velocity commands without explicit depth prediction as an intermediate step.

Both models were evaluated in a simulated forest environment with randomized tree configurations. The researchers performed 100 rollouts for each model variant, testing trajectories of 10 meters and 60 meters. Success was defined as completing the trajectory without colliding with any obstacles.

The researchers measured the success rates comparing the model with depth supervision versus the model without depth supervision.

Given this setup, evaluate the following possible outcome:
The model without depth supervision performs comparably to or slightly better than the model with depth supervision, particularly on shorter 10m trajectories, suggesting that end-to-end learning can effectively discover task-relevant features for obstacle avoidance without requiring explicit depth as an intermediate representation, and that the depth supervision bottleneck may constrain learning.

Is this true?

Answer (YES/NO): NO